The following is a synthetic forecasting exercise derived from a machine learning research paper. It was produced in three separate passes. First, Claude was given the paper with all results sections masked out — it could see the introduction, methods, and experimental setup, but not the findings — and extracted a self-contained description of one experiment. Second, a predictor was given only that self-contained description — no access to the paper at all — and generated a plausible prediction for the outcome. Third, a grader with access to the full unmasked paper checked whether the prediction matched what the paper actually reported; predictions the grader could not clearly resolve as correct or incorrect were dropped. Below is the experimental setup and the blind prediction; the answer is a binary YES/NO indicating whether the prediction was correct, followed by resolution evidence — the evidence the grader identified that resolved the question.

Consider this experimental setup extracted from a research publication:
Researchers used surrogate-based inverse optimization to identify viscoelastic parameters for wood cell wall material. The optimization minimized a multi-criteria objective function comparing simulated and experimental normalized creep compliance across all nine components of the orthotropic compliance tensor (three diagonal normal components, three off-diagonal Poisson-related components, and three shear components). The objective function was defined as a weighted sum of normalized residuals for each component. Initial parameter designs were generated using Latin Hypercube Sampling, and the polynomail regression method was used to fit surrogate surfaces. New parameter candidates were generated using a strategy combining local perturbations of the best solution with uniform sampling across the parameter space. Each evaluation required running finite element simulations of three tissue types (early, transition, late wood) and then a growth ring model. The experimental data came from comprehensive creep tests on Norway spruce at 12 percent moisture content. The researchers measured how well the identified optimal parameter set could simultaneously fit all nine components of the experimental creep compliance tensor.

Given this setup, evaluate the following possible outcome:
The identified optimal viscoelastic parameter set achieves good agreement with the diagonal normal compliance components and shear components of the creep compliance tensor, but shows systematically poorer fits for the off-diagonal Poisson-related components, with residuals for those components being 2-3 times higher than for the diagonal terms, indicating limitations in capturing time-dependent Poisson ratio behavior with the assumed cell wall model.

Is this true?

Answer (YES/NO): NO